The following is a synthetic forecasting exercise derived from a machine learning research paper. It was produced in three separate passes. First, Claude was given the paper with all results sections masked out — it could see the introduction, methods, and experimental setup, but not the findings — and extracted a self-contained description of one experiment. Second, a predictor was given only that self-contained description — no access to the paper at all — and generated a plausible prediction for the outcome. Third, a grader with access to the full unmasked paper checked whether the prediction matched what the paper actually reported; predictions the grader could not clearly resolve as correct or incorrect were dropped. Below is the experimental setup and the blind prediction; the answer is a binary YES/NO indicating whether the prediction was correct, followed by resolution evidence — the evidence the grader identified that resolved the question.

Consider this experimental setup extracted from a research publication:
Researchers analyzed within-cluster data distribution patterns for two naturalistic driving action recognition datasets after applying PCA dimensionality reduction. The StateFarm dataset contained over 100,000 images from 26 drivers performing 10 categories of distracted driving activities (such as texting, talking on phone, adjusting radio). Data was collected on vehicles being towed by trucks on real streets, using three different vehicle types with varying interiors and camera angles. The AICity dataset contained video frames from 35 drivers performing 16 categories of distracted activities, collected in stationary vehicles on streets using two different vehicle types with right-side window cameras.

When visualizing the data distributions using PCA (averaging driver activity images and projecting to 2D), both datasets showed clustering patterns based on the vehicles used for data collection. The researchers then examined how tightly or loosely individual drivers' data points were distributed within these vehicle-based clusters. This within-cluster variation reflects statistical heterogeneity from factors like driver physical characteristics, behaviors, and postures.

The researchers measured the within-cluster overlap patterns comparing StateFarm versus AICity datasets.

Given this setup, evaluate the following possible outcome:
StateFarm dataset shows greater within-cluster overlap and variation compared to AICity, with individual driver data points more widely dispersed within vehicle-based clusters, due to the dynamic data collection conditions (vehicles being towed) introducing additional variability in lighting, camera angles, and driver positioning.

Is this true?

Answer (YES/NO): NO